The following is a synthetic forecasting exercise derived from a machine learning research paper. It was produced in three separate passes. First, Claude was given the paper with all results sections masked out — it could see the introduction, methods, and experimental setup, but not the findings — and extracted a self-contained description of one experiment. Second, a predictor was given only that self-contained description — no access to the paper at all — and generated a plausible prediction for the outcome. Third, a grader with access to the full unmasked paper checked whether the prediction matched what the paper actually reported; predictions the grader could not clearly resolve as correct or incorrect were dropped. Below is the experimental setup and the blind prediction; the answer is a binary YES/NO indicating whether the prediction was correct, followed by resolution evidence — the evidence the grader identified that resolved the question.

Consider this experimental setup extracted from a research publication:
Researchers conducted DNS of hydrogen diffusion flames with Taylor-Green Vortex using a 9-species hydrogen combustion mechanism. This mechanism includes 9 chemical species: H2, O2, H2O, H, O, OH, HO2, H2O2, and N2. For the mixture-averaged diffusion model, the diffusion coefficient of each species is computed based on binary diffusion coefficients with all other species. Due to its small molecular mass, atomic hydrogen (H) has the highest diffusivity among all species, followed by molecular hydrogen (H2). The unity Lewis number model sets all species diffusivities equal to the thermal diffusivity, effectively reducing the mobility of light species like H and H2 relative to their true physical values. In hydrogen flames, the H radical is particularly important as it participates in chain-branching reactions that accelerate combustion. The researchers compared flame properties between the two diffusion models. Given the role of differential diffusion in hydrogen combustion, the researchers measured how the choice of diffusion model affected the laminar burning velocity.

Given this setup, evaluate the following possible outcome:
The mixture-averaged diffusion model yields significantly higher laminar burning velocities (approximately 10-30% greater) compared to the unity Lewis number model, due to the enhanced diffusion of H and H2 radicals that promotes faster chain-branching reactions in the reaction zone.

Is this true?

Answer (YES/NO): NO